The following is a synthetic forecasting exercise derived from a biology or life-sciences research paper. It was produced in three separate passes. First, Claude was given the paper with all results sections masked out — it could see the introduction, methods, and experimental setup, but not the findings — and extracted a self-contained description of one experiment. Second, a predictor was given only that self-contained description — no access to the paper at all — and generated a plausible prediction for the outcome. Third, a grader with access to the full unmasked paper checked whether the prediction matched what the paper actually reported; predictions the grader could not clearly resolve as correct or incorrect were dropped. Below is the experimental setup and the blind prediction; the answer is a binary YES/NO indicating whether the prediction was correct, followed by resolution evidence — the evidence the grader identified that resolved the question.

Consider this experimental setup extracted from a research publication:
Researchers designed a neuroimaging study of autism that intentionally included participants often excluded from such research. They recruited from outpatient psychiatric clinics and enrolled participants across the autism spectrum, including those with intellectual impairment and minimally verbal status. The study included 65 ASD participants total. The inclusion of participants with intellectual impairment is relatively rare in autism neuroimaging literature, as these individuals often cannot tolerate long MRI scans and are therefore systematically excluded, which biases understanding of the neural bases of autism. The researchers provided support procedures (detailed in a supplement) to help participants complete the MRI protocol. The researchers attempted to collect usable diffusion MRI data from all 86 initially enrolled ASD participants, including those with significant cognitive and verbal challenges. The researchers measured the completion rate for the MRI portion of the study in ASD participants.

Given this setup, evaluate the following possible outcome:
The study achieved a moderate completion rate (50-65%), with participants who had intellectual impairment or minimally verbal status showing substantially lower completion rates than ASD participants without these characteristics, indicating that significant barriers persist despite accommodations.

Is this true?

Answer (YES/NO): NO